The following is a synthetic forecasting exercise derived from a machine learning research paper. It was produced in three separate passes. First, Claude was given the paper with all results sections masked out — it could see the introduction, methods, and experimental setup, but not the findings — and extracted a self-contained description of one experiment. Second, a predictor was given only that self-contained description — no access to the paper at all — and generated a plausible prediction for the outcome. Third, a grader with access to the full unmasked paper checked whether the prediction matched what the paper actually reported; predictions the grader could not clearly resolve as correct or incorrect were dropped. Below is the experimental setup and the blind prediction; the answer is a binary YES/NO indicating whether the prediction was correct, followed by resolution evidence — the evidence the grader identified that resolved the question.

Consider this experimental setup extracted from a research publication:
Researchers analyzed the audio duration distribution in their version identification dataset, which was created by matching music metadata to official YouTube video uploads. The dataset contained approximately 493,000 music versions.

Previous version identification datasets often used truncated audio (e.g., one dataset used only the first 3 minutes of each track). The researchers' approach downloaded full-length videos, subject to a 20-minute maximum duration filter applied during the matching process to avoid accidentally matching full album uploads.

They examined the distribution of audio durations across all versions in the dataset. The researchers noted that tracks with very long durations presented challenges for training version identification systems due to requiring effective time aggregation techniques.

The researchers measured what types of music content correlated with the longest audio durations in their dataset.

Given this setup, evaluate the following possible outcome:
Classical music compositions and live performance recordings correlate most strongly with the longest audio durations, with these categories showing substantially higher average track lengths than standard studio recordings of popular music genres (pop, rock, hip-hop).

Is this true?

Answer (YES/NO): NO